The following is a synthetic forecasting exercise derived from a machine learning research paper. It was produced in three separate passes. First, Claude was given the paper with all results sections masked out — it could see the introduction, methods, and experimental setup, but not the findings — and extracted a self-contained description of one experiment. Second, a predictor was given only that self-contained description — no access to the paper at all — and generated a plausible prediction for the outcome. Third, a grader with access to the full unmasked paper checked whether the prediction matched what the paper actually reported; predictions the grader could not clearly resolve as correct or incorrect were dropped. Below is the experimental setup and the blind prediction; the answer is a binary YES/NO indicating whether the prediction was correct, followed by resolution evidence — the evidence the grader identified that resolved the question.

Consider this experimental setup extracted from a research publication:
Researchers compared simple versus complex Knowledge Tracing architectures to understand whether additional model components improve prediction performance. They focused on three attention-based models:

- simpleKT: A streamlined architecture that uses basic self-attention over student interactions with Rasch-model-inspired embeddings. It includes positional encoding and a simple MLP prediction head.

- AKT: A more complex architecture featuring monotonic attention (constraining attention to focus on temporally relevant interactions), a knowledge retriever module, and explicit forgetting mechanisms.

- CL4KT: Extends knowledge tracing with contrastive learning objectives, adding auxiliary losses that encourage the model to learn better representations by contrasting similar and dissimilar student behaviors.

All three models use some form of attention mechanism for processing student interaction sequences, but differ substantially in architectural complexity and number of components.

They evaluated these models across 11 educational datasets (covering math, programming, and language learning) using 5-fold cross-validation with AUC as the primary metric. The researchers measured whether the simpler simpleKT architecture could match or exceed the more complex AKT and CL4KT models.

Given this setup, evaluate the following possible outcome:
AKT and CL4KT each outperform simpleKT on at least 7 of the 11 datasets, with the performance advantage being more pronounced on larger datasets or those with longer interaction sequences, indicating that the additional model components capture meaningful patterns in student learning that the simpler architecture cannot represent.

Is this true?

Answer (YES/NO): NO